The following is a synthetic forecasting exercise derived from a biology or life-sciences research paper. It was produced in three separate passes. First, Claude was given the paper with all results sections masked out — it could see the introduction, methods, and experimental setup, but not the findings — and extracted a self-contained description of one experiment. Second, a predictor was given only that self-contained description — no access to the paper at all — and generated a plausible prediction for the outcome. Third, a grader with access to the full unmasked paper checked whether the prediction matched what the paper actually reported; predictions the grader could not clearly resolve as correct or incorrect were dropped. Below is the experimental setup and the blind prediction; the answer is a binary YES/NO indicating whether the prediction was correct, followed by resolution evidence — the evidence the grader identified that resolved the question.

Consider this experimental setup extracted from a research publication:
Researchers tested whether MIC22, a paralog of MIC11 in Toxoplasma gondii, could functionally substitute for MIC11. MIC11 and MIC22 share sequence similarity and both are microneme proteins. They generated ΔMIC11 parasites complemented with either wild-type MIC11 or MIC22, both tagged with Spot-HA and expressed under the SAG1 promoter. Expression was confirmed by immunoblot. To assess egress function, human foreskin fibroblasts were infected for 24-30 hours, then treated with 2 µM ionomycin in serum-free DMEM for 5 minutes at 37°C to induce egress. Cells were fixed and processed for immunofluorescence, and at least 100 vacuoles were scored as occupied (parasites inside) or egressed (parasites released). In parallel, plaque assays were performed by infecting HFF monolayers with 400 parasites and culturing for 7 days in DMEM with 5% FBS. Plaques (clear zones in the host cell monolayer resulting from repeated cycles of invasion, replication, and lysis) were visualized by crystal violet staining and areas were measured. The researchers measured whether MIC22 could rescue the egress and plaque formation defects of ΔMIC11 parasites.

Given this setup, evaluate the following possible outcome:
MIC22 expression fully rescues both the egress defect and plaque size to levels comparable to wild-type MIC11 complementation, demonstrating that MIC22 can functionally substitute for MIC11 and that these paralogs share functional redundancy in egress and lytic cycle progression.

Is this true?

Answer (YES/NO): NO